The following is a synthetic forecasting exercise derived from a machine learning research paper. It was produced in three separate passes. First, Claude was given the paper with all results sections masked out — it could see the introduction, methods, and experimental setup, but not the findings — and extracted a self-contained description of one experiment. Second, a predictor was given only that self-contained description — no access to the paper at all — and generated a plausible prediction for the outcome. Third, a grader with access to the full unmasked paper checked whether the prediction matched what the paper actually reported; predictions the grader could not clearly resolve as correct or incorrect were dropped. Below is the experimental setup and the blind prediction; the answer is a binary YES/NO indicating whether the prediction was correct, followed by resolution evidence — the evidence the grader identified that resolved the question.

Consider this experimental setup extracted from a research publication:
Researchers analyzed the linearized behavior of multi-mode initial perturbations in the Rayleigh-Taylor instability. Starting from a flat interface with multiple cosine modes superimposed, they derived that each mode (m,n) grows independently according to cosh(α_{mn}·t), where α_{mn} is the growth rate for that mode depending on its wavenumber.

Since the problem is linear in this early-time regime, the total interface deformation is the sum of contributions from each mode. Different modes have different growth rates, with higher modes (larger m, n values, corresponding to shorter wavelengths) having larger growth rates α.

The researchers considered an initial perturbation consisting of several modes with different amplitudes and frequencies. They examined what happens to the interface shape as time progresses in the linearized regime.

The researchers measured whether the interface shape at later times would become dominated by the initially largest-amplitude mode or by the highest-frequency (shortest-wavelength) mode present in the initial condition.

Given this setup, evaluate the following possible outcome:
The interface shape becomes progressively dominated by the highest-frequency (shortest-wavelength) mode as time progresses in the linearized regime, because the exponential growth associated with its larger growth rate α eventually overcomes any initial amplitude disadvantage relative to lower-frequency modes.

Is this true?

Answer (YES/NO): YES